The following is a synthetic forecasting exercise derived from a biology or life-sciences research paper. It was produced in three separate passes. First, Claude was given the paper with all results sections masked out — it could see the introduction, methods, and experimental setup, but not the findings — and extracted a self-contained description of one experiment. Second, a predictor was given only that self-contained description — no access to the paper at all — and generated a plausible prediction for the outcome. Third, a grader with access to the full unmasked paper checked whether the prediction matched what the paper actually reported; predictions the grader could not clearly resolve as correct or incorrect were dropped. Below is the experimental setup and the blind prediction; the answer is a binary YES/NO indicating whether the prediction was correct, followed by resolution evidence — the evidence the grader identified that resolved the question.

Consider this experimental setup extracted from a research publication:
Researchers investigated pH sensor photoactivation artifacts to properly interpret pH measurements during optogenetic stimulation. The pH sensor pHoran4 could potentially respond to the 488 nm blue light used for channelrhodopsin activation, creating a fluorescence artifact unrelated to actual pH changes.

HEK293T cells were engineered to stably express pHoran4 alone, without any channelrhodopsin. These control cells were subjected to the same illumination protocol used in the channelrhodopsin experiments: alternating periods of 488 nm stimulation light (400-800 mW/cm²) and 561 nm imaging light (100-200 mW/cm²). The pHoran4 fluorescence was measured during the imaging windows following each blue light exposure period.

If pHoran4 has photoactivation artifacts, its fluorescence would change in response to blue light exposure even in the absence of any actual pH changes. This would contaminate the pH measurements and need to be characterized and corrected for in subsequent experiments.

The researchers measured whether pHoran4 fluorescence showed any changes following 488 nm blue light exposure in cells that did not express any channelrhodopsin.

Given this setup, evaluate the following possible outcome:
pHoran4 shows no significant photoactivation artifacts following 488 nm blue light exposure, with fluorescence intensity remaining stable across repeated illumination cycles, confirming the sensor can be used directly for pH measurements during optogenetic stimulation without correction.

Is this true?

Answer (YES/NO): NO